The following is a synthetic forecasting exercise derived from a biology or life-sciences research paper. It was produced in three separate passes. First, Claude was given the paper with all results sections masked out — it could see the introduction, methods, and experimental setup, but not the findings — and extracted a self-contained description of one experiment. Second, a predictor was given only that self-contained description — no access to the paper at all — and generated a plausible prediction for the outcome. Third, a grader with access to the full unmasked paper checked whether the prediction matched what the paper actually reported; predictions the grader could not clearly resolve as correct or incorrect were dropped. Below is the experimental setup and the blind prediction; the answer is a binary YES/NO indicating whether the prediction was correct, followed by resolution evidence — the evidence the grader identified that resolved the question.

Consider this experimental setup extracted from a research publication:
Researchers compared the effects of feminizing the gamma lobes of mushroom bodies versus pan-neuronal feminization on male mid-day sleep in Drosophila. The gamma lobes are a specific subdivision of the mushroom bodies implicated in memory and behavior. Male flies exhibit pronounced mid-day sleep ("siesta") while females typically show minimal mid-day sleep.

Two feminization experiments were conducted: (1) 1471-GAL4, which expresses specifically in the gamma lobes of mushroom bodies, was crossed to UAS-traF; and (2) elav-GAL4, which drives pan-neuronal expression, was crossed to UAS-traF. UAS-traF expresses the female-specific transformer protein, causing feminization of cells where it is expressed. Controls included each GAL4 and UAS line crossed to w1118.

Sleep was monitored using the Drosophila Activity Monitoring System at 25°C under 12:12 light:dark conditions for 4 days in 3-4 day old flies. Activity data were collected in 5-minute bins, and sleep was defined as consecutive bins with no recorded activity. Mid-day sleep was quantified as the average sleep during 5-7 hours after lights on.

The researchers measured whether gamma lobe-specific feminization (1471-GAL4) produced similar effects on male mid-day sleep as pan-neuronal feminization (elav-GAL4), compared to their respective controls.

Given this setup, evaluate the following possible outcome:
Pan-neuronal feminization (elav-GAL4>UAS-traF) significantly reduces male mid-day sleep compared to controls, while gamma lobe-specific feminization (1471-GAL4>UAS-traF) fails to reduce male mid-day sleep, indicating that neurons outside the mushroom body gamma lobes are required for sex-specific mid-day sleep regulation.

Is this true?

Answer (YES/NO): NO